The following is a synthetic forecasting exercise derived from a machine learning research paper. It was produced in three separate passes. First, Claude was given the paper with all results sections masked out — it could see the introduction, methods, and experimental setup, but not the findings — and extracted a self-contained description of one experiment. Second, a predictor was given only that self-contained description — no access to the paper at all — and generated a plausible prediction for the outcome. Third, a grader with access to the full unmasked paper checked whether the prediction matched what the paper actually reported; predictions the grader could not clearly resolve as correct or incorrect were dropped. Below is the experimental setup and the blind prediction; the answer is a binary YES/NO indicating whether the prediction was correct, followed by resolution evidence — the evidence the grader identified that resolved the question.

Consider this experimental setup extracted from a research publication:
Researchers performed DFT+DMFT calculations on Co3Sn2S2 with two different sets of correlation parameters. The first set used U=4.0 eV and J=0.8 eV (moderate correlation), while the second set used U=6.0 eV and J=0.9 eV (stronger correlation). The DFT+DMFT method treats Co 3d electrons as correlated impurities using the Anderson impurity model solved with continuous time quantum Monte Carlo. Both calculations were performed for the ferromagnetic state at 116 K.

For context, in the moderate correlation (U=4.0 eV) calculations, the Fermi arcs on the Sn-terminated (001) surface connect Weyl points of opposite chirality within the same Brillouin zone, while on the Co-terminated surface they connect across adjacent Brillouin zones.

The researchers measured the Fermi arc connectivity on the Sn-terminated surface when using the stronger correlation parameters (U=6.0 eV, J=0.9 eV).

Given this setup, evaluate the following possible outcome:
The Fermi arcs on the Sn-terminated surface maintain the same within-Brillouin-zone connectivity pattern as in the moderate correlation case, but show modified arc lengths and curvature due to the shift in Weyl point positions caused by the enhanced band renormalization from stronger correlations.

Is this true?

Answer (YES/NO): NO